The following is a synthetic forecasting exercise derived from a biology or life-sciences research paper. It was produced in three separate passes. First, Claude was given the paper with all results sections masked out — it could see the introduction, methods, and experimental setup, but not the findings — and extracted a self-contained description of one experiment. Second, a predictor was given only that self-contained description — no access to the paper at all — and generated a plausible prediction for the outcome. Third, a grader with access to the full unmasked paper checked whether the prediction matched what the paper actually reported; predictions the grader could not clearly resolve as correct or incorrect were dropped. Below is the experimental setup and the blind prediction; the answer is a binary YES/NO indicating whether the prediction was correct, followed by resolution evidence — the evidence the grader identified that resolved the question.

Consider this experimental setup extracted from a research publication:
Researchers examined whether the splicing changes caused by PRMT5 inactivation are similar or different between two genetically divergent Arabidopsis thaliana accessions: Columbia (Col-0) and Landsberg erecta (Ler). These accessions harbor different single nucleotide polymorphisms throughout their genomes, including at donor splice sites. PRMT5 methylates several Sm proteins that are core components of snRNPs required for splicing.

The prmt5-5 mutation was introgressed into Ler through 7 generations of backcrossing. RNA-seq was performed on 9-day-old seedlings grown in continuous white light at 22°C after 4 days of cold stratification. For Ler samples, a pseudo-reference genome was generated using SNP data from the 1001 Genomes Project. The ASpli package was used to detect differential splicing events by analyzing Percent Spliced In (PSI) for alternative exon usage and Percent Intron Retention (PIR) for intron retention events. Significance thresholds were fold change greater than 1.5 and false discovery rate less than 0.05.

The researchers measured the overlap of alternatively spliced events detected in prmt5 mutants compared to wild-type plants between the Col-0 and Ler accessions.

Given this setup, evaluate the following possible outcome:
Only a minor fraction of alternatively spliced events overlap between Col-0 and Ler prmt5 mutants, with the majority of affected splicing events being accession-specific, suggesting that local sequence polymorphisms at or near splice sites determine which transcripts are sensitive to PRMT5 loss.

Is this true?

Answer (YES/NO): NO